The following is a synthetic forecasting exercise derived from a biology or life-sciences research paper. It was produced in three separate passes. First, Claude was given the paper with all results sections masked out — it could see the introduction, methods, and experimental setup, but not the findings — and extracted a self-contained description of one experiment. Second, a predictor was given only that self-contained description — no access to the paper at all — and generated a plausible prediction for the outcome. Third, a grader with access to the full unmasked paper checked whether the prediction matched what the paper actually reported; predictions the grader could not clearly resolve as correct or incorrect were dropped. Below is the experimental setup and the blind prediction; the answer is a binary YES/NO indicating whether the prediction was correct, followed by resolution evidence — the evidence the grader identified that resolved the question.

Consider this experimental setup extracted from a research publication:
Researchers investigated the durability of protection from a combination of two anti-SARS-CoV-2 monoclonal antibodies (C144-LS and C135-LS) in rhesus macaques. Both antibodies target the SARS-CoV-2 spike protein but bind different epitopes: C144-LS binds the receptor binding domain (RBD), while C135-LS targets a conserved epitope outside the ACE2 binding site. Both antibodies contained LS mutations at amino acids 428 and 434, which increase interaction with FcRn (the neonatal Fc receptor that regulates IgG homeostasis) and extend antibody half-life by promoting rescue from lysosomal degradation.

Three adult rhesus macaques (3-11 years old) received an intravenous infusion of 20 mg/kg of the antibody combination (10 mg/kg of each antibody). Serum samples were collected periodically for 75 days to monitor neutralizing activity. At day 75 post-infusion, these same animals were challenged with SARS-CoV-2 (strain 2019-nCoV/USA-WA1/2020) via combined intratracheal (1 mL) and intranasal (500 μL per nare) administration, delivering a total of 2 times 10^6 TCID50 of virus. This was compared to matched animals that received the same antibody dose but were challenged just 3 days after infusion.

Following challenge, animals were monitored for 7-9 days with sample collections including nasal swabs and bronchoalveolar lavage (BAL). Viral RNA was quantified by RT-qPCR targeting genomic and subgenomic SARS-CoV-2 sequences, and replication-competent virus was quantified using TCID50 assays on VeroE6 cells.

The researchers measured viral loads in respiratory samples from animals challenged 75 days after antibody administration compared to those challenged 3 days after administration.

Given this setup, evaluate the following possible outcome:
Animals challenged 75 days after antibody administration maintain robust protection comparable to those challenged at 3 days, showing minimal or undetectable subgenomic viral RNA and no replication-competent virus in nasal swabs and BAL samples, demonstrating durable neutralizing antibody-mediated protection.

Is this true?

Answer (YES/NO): NO